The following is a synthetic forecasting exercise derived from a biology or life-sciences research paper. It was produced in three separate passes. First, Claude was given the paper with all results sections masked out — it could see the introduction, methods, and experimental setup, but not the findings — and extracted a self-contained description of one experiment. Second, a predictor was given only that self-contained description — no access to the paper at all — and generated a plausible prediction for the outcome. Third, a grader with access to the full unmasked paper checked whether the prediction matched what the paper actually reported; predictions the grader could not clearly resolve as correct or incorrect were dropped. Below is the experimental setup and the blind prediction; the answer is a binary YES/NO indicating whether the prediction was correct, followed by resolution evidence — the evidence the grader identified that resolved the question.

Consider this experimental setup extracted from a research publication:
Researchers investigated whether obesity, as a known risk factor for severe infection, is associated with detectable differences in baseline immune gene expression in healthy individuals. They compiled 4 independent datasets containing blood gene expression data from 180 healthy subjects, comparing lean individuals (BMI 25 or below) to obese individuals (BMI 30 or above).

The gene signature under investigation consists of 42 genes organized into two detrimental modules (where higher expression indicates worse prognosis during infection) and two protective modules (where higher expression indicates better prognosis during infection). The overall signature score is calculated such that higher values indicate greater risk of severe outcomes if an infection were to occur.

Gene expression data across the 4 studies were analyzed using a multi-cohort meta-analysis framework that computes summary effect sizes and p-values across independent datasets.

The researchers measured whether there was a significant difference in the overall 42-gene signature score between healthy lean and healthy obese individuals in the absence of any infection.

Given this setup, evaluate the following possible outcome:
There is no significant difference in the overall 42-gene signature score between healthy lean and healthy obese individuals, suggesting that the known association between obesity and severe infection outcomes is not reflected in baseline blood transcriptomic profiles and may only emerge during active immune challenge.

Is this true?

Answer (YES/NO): NO